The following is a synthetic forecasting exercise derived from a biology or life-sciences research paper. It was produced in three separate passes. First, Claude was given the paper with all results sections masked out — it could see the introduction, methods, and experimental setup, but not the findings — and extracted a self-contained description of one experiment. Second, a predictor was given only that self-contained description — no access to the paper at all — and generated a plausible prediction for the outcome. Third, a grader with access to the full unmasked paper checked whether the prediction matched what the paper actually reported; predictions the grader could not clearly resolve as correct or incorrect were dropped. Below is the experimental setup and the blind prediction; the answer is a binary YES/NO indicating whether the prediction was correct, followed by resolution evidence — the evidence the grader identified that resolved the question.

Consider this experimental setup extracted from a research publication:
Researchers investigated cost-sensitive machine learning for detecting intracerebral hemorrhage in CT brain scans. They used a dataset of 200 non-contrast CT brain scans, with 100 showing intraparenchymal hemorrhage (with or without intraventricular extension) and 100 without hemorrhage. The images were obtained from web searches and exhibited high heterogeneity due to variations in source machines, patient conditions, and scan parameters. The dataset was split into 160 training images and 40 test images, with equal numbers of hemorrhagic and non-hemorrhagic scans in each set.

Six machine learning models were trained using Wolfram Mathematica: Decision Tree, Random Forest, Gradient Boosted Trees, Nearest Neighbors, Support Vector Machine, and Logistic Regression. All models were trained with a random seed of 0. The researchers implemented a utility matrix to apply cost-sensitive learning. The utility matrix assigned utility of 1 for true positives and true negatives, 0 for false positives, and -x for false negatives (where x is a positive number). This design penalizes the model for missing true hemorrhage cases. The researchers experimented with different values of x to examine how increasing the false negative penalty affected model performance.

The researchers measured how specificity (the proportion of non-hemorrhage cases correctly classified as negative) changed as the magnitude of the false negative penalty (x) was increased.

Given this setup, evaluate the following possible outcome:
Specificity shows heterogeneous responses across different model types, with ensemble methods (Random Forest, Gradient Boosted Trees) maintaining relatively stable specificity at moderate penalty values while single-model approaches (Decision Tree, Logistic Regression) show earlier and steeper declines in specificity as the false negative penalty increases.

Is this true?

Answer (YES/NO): NO